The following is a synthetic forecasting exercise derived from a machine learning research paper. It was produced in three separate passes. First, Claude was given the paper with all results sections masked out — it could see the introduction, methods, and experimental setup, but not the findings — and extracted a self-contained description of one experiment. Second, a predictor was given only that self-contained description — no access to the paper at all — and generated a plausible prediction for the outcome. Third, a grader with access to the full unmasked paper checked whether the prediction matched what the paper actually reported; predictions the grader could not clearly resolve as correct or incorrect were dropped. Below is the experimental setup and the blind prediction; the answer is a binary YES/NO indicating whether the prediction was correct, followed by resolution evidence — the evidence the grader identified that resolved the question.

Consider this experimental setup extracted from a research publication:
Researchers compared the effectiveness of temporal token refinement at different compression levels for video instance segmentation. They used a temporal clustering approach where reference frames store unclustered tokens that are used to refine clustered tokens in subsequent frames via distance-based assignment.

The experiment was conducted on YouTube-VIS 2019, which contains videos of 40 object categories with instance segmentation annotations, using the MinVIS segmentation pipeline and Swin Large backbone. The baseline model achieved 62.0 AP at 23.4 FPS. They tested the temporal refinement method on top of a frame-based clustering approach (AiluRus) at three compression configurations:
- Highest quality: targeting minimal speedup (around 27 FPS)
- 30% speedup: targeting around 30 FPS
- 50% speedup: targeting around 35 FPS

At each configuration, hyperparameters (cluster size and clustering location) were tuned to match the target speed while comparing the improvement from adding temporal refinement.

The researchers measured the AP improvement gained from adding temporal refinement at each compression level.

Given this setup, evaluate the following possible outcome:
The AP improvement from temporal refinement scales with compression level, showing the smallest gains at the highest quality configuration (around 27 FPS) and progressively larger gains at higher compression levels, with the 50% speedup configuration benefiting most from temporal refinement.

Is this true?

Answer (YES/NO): YES